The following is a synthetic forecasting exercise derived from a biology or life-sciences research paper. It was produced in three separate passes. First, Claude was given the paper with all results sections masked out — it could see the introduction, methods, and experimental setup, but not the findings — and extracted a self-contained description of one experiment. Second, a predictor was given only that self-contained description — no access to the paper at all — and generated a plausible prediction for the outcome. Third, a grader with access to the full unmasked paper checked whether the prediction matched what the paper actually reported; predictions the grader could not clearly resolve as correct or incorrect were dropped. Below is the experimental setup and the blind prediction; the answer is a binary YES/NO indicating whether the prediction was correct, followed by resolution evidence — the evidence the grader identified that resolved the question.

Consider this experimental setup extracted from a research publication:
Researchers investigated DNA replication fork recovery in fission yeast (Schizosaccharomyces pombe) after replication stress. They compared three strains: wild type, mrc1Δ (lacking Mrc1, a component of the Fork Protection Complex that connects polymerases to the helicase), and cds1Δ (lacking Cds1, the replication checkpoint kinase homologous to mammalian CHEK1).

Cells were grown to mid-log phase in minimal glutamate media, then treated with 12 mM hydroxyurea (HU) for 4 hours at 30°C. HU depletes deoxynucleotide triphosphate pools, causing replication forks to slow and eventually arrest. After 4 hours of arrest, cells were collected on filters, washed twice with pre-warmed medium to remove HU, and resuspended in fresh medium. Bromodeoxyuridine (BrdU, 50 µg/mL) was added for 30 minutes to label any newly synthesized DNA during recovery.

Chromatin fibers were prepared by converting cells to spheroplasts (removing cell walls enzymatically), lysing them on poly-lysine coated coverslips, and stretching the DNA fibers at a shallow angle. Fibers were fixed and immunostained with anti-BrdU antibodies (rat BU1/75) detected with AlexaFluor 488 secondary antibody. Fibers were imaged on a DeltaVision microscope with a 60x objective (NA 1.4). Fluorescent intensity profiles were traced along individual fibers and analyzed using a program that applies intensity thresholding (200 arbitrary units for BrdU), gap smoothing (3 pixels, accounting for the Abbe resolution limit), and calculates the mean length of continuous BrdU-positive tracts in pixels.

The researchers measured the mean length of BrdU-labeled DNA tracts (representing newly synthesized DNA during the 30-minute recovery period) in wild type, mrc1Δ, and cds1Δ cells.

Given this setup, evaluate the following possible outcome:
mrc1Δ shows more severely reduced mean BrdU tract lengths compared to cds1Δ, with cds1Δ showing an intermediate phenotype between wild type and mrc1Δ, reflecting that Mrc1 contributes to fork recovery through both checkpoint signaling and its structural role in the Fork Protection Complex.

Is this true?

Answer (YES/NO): NO